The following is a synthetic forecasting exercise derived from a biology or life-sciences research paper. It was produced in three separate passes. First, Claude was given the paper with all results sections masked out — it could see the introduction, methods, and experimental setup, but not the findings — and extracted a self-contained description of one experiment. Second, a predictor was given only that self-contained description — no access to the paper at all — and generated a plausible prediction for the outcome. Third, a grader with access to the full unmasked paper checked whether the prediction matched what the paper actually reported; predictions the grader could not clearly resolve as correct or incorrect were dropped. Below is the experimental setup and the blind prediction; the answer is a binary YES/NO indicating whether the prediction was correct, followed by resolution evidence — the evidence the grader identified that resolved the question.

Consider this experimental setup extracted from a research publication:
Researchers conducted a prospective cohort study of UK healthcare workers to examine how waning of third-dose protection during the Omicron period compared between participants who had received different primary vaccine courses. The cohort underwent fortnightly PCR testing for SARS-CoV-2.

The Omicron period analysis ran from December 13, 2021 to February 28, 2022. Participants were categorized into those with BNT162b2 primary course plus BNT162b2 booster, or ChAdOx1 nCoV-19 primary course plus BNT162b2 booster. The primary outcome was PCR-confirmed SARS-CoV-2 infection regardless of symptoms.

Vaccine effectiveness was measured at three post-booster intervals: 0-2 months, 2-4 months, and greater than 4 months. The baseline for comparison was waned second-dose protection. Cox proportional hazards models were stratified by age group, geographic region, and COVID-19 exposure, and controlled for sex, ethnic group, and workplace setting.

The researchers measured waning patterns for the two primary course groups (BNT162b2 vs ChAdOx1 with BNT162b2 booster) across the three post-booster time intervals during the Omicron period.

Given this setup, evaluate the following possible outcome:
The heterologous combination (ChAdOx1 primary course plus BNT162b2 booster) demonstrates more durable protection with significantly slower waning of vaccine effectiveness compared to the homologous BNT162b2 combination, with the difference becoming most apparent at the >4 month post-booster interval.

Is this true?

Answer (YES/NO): NO